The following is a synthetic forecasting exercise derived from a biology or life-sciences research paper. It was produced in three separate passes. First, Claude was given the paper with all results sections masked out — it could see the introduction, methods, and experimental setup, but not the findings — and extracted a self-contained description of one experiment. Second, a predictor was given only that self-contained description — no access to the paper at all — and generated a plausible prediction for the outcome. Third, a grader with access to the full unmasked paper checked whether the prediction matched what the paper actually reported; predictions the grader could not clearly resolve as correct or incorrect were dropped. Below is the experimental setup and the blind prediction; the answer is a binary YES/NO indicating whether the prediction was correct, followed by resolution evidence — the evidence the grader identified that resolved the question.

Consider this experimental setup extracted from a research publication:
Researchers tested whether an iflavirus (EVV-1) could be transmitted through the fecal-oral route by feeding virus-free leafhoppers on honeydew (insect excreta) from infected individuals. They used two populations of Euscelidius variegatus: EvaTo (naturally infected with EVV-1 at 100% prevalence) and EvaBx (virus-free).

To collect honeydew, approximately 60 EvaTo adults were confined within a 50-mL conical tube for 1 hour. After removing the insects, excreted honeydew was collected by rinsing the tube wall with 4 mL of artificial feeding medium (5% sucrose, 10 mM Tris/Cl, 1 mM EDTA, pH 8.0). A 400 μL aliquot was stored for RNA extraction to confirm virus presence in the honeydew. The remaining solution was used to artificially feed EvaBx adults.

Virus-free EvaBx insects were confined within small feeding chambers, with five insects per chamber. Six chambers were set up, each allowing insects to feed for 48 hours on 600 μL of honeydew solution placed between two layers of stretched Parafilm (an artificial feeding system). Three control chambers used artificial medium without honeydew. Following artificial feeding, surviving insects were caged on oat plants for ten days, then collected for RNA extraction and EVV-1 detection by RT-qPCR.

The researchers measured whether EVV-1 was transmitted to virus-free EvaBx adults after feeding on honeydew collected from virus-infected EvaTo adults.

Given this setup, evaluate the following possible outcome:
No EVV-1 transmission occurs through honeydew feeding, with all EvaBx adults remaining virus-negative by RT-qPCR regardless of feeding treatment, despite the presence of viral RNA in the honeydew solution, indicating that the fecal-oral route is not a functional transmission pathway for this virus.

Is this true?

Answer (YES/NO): YES